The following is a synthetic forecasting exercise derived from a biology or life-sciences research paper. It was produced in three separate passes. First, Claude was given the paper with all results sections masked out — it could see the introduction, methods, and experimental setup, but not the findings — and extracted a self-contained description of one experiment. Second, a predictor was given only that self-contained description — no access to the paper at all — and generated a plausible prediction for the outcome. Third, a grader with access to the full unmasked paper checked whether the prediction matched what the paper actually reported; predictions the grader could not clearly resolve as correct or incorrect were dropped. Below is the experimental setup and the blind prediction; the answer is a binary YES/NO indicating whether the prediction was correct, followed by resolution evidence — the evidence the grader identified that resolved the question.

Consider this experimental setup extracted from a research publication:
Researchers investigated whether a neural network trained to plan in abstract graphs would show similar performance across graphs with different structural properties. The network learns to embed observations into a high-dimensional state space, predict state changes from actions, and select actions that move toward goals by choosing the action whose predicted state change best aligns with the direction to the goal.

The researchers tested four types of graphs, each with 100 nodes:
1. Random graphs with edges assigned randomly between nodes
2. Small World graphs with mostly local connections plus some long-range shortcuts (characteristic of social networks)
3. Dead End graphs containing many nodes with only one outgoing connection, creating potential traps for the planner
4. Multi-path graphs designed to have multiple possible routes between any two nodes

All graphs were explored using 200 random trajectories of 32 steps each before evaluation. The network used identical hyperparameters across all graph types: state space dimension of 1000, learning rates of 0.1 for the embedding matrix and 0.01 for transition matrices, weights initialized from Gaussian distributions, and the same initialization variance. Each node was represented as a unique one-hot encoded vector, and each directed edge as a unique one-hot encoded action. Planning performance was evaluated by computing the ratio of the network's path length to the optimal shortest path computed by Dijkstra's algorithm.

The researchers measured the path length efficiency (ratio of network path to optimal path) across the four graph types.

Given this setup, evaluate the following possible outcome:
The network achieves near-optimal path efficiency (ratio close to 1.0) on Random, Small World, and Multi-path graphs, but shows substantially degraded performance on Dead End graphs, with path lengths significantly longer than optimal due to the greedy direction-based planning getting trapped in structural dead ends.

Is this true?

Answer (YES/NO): NO